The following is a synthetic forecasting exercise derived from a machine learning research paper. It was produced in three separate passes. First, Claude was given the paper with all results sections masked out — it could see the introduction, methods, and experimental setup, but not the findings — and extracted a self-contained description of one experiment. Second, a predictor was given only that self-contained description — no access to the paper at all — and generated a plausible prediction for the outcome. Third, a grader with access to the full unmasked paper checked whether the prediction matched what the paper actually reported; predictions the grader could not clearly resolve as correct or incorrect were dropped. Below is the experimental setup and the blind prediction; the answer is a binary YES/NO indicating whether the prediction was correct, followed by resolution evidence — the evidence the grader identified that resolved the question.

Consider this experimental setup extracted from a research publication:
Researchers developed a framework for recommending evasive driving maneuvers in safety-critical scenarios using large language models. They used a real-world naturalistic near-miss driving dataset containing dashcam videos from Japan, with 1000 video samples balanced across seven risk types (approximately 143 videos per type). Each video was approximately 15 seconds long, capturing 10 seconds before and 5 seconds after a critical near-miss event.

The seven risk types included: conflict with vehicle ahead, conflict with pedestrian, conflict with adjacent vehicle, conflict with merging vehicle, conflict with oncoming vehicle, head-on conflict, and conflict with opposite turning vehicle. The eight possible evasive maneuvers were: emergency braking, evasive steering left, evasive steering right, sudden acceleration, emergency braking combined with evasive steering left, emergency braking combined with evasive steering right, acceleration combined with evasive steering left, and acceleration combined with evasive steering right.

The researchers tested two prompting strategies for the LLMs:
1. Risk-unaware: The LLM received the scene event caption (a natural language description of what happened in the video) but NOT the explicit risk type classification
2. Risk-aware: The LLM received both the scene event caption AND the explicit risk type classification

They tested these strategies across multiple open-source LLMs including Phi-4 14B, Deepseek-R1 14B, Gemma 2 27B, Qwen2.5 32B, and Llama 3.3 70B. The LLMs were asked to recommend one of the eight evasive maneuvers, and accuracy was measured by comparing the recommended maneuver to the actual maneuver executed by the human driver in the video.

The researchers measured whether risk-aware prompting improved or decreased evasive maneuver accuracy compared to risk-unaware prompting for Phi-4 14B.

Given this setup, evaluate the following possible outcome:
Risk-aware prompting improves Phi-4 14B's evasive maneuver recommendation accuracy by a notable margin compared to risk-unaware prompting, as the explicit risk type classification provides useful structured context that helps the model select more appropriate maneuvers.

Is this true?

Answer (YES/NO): NO